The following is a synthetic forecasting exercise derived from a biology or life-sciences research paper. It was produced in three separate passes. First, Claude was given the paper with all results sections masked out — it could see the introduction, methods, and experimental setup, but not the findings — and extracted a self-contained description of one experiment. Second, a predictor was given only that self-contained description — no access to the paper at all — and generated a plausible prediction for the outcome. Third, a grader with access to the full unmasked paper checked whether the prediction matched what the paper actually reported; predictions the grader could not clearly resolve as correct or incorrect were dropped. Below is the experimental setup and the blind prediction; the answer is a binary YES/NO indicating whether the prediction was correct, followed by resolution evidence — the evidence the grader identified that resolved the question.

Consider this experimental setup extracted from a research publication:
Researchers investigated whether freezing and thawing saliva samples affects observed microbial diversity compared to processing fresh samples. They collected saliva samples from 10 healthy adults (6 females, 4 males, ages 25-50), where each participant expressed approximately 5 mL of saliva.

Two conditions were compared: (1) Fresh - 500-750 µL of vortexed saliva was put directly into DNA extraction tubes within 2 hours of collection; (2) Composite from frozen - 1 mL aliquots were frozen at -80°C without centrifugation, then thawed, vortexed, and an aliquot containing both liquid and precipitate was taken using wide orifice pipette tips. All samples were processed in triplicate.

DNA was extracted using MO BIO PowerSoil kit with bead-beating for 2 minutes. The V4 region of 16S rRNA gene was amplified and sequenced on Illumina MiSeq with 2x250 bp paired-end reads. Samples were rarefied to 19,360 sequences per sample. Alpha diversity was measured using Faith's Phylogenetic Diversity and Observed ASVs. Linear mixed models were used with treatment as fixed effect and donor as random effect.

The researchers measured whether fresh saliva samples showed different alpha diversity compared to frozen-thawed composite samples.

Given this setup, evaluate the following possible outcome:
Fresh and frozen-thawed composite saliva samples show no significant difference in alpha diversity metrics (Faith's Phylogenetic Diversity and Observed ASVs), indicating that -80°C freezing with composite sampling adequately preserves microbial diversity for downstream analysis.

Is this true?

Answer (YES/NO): NO